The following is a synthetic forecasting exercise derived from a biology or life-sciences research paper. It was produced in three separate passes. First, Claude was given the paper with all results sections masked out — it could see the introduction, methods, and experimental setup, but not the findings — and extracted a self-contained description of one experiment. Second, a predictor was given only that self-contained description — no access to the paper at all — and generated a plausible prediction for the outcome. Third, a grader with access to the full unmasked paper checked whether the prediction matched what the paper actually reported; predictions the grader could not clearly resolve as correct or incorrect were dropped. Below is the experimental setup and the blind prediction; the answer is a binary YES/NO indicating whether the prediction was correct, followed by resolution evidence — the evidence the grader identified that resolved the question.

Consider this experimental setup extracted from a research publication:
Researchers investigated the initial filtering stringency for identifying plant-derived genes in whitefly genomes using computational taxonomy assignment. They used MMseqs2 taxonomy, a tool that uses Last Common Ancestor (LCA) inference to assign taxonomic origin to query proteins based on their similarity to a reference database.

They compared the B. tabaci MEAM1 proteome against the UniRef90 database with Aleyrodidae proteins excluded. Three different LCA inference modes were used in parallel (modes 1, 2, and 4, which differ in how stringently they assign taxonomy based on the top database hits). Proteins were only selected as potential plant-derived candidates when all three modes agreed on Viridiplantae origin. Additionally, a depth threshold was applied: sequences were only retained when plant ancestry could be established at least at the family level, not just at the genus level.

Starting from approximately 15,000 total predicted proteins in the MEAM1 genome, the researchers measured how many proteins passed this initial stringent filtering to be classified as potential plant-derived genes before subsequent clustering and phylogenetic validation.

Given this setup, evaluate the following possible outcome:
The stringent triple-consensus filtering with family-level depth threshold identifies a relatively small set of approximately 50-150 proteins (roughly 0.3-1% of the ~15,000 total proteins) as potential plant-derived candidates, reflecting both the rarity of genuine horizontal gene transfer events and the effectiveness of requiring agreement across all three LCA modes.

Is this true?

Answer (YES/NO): YES